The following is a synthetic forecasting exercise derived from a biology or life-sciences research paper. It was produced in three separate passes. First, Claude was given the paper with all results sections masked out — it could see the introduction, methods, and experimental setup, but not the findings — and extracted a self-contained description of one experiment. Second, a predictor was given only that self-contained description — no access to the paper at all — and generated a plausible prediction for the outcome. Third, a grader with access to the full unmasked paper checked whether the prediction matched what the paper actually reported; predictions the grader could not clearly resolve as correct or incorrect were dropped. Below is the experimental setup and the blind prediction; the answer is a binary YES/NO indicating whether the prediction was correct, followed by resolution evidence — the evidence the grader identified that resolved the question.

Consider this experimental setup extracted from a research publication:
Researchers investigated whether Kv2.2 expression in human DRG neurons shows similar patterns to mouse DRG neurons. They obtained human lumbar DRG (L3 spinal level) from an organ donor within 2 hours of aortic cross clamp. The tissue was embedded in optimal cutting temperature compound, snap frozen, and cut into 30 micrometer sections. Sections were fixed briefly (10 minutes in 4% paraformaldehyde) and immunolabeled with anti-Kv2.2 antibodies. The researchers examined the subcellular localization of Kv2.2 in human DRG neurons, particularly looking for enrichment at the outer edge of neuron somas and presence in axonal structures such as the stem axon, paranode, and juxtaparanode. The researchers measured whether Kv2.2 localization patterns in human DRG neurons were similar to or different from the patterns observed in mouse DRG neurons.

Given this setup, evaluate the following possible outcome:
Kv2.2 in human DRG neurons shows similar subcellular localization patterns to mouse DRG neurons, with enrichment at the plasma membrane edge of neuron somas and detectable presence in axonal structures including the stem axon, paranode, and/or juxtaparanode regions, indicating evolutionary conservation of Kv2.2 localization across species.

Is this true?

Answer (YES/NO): YES